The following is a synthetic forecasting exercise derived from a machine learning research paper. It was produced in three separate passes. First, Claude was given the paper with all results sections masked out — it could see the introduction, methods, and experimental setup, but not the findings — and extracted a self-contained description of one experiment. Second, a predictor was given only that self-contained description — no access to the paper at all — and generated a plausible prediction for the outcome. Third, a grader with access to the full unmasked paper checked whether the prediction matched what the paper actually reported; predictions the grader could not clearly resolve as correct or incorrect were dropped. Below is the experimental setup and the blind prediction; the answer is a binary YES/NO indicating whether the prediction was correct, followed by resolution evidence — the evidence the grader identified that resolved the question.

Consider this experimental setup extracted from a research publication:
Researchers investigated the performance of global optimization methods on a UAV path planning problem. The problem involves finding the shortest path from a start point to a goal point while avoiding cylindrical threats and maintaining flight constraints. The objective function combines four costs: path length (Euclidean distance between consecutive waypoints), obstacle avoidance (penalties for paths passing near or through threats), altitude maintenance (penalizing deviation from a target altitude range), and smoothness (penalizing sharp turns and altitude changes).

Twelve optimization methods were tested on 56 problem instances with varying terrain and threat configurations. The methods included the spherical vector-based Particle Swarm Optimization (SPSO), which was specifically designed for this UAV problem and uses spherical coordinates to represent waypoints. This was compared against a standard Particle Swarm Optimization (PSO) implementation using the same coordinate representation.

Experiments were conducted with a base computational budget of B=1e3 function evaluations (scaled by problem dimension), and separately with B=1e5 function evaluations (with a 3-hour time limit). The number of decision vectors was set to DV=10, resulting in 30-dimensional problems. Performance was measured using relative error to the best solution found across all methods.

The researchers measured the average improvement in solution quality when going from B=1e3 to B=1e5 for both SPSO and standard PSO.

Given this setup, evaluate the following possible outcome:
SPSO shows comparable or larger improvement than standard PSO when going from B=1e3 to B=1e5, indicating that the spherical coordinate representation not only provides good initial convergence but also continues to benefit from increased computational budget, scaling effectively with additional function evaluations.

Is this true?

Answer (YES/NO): NO